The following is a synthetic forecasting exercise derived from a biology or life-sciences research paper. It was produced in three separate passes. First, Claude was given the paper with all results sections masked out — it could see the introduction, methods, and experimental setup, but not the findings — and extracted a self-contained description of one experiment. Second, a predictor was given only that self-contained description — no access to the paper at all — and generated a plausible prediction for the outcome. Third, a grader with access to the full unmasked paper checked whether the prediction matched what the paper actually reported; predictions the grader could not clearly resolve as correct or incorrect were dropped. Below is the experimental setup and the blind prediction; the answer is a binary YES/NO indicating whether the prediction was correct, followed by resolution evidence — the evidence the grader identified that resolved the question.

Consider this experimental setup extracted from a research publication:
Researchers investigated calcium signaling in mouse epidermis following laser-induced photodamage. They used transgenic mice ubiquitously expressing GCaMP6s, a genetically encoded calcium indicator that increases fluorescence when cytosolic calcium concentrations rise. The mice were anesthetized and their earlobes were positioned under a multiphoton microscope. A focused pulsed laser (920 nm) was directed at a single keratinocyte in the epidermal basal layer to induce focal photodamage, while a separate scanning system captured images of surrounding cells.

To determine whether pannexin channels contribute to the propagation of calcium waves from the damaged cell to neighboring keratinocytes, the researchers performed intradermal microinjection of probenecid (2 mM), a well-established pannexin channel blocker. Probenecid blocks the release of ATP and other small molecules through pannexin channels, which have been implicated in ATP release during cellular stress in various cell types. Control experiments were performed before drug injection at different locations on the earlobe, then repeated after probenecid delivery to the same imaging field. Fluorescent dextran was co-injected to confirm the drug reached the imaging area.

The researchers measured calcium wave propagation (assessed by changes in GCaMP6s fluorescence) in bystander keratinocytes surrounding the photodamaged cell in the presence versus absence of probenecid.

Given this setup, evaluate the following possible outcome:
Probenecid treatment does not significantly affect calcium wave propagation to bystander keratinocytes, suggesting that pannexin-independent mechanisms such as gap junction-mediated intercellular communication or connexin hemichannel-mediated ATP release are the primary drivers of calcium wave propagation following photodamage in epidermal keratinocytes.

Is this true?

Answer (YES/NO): YES